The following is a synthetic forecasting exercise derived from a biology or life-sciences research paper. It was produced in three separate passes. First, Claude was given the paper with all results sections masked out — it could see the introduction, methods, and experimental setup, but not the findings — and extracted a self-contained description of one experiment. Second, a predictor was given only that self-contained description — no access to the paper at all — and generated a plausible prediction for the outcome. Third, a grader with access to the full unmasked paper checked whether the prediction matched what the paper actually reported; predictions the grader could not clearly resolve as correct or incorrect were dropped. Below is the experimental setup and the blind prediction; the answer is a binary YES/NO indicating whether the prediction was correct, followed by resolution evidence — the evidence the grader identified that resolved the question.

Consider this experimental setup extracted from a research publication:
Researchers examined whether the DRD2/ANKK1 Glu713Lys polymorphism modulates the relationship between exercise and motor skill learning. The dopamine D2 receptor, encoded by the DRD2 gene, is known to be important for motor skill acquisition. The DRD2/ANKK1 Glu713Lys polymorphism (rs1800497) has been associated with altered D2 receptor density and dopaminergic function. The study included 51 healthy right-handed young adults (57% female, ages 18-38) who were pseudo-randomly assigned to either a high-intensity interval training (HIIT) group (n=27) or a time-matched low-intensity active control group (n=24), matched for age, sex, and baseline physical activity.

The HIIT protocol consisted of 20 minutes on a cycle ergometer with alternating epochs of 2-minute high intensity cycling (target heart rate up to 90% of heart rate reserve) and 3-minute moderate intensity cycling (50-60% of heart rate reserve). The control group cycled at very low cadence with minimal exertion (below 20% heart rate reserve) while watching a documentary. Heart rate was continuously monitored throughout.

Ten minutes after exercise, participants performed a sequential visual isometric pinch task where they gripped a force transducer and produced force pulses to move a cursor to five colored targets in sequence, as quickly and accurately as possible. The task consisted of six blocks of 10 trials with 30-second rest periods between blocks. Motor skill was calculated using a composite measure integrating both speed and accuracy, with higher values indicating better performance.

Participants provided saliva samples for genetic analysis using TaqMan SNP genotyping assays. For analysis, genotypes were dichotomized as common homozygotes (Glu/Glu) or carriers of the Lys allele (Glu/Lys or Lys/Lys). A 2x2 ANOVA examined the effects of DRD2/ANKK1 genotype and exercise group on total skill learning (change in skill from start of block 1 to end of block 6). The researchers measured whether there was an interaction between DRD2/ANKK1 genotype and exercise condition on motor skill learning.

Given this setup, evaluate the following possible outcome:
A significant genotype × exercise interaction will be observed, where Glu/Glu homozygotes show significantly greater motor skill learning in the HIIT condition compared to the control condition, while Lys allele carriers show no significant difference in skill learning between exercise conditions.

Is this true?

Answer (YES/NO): NO